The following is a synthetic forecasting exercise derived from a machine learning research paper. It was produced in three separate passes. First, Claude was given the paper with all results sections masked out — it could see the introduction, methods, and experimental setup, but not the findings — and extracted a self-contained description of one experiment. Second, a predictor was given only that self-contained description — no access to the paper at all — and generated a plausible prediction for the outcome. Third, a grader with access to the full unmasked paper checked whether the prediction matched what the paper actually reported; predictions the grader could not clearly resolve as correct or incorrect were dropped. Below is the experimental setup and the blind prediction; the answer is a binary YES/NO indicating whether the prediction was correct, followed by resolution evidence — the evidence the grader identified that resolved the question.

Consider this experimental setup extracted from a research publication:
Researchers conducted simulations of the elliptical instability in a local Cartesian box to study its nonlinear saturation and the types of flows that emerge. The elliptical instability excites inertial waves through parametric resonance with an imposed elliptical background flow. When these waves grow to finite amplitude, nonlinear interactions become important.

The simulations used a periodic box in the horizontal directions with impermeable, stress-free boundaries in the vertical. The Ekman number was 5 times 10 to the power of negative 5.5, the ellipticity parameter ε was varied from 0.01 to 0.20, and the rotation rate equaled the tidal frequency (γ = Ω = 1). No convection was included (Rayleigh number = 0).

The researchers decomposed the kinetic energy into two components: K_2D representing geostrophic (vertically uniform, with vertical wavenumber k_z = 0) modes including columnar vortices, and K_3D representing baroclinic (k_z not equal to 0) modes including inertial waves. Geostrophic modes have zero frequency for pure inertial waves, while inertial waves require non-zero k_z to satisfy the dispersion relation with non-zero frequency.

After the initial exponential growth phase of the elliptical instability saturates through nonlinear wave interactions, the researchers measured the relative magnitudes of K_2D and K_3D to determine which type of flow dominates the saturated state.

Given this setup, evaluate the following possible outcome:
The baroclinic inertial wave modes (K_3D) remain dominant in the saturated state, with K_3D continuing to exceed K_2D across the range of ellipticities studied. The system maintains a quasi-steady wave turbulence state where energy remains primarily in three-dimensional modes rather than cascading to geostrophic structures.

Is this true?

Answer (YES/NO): NO